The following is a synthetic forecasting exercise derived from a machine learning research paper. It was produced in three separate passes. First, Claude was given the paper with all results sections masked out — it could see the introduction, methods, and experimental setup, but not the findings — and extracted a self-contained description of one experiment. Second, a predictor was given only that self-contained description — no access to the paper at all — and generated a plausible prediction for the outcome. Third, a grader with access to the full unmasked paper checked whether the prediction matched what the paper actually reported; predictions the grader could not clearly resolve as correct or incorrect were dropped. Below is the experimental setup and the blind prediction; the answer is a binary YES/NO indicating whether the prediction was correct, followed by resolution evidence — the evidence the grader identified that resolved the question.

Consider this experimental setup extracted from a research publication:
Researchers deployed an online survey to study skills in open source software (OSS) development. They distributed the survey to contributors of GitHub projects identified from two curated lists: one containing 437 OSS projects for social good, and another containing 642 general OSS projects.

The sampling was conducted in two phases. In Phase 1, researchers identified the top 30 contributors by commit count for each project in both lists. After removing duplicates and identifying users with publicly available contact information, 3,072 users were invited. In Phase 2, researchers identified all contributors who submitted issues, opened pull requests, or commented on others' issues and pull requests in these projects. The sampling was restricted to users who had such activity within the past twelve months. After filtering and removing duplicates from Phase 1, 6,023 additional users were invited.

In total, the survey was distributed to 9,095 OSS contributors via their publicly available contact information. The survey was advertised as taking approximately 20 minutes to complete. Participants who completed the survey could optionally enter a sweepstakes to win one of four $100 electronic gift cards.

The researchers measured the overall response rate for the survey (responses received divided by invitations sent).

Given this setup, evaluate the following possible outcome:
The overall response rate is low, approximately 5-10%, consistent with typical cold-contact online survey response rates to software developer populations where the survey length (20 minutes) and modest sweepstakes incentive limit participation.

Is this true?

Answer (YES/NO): YES